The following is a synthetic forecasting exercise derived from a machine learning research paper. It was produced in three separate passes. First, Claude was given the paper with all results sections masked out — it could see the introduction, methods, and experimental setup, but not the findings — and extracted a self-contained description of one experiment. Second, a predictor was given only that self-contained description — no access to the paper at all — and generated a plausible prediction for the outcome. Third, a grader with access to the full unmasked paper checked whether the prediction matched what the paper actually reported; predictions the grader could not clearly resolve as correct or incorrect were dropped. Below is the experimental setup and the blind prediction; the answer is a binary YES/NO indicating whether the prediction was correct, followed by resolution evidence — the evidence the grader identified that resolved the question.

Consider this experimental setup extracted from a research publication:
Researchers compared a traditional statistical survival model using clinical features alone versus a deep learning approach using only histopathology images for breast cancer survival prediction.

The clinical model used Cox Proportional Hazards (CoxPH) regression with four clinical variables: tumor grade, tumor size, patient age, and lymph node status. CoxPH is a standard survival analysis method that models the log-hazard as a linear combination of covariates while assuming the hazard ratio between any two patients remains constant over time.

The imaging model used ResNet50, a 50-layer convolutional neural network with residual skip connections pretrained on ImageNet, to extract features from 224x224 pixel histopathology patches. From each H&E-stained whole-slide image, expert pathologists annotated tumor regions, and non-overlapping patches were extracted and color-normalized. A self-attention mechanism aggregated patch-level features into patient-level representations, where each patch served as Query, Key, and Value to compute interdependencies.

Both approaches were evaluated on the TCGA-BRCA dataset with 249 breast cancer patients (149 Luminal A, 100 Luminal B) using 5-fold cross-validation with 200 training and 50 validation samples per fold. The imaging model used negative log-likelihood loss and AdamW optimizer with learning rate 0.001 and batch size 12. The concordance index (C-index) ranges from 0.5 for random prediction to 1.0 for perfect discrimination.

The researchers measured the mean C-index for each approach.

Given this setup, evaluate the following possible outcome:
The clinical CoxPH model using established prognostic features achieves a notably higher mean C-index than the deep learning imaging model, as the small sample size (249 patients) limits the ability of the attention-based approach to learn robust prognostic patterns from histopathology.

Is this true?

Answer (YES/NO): NO